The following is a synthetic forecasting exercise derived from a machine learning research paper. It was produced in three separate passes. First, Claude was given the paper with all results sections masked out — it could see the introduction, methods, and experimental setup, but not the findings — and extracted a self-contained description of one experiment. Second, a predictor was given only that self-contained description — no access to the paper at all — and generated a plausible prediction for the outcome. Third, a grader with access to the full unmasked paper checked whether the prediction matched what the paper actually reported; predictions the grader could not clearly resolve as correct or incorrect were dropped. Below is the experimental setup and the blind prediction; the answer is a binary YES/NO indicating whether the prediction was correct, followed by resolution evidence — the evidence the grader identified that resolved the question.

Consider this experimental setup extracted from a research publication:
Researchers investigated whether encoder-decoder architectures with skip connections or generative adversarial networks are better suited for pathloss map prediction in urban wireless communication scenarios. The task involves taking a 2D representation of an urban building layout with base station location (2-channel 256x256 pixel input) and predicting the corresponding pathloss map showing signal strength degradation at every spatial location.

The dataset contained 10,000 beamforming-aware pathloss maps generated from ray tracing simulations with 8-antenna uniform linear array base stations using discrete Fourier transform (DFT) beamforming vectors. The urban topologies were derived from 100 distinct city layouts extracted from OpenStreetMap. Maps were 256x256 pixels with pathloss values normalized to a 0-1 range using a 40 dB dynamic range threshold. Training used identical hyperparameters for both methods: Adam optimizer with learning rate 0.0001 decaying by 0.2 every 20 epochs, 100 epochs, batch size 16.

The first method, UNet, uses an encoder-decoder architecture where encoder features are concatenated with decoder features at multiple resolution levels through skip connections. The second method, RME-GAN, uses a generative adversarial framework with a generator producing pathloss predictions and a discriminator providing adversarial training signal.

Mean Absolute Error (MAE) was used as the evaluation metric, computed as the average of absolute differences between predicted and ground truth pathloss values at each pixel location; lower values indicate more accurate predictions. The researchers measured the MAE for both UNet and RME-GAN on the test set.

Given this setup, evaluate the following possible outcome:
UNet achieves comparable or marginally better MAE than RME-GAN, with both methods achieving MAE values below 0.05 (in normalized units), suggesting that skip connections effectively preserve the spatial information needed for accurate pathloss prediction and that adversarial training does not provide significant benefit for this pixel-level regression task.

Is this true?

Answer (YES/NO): YES